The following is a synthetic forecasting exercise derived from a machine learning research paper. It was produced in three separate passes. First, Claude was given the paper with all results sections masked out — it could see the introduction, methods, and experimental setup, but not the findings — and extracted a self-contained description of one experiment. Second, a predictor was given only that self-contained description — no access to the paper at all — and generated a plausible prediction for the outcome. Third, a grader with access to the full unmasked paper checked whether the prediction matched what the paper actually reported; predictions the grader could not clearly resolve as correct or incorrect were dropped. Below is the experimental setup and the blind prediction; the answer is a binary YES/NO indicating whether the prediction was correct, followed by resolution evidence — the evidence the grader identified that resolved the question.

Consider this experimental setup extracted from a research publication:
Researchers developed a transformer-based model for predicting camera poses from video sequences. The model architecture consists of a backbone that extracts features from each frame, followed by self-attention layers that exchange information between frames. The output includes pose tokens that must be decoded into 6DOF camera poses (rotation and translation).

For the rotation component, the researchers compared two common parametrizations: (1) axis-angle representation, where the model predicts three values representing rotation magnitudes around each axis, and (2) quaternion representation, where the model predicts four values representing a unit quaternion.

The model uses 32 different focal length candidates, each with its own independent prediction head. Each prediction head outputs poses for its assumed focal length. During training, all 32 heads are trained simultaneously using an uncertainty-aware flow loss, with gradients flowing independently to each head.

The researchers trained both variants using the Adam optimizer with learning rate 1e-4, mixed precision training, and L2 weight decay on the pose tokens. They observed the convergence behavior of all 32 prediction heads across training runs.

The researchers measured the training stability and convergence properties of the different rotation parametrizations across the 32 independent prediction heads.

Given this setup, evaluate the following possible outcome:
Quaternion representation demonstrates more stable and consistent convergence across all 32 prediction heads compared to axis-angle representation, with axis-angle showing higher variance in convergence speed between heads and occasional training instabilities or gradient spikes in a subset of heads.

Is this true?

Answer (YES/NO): NO